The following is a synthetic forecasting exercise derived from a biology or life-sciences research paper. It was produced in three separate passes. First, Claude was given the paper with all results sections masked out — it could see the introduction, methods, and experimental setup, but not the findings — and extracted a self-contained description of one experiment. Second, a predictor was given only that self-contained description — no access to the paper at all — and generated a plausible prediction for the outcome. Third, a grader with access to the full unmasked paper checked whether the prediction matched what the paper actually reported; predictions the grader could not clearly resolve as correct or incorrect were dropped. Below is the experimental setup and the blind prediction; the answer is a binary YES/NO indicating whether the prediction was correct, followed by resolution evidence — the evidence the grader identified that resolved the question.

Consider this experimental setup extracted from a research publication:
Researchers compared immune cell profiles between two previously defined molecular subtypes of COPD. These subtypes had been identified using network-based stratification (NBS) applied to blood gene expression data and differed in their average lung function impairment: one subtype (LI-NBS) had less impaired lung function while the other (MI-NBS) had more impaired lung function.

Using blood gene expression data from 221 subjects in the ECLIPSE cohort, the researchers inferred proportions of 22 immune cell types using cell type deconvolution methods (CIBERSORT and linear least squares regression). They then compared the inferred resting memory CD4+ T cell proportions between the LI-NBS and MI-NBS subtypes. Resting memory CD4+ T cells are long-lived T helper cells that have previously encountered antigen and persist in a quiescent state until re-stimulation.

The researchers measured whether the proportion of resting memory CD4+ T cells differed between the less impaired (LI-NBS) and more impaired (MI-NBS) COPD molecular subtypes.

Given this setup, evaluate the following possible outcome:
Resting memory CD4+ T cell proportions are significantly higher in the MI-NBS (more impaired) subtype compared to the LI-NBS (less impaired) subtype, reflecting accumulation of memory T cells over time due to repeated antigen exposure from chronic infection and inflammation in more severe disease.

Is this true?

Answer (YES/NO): YES